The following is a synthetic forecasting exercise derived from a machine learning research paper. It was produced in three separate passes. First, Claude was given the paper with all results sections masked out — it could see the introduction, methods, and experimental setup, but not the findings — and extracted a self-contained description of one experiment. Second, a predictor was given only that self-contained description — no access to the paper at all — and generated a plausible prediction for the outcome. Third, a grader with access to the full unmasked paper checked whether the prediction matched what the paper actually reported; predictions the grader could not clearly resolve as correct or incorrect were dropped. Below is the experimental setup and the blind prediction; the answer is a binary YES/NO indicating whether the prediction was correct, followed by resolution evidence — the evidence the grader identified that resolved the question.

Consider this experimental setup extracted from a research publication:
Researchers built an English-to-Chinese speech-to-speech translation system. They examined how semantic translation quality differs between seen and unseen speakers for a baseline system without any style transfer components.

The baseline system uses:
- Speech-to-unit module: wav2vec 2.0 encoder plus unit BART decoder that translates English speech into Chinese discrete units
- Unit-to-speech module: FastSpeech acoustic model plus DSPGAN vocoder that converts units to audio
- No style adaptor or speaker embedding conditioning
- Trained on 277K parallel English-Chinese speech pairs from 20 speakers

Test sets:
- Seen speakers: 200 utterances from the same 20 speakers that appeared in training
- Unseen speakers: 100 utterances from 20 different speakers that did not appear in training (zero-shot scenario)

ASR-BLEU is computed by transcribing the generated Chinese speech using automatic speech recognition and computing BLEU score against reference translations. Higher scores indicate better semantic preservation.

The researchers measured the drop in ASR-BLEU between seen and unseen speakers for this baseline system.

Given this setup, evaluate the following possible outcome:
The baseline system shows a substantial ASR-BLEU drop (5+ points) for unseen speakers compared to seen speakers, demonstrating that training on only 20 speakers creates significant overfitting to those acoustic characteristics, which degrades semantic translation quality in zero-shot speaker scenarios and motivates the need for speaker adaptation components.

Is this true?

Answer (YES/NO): YES